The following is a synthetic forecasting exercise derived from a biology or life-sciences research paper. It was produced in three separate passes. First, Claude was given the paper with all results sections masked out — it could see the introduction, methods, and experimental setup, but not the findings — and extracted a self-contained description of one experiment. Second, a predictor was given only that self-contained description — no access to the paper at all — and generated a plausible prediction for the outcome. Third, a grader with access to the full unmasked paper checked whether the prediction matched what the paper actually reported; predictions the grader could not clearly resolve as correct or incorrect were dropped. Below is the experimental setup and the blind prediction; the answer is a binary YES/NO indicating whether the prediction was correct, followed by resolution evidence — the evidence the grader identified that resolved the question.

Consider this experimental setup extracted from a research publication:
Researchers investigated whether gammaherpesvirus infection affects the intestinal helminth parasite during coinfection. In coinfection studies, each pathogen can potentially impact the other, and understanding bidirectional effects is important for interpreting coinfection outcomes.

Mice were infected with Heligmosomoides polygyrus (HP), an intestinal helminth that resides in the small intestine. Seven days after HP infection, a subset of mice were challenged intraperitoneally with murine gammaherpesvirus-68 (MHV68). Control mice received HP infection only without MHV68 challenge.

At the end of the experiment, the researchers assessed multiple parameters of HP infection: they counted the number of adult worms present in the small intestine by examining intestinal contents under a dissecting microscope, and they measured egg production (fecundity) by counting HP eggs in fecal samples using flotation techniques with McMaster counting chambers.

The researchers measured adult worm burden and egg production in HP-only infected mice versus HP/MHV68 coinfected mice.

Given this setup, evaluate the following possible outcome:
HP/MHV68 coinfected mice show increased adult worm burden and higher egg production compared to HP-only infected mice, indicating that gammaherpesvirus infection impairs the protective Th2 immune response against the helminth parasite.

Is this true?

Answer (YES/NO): NO